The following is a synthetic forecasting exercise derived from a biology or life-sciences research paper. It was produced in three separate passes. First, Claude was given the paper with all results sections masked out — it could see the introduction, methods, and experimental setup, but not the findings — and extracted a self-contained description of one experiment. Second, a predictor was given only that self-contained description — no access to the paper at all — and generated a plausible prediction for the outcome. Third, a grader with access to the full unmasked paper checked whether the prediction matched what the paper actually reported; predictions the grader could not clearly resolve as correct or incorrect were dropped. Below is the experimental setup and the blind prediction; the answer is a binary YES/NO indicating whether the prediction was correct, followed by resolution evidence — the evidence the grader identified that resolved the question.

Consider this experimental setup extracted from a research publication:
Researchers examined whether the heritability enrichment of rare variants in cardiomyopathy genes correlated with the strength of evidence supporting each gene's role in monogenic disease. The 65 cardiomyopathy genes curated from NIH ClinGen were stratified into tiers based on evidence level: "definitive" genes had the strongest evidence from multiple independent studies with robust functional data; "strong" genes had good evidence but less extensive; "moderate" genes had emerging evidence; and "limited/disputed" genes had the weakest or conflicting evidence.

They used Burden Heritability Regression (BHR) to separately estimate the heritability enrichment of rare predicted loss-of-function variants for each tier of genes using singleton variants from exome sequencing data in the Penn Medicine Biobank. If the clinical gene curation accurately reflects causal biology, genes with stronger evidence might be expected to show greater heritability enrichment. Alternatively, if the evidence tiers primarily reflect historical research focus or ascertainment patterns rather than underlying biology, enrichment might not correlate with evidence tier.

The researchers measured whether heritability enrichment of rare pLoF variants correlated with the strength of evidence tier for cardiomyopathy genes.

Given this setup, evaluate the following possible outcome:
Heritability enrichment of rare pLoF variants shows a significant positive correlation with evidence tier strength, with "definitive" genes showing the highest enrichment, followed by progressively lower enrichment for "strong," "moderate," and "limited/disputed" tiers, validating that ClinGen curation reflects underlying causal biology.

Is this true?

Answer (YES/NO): YES